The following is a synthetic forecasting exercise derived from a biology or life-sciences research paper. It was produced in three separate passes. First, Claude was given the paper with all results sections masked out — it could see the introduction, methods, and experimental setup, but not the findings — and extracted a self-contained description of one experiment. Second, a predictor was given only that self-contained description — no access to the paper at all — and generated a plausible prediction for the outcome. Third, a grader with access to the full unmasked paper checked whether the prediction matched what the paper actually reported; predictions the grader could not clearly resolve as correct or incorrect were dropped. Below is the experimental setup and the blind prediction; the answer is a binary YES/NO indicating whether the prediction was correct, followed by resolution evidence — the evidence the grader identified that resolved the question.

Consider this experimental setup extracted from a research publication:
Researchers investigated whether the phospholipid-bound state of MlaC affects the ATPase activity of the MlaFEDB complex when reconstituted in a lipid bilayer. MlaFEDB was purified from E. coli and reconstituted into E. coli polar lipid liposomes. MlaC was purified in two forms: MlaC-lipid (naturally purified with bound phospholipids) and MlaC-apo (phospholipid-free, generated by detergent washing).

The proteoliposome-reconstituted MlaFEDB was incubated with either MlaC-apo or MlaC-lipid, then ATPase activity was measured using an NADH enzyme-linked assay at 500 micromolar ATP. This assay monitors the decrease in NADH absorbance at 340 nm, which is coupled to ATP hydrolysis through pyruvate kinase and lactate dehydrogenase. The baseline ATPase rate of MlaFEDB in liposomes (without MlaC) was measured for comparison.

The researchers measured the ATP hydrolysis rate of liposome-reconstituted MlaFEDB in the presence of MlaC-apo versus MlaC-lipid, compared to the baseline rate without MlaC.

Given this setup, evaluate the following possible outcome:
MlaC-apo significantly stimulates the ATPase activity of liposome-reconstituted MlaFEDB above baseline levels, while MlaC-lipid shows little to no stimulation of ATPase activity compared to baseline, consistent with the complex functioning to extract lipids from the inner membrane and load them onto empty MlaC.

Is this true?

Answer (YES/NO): YES